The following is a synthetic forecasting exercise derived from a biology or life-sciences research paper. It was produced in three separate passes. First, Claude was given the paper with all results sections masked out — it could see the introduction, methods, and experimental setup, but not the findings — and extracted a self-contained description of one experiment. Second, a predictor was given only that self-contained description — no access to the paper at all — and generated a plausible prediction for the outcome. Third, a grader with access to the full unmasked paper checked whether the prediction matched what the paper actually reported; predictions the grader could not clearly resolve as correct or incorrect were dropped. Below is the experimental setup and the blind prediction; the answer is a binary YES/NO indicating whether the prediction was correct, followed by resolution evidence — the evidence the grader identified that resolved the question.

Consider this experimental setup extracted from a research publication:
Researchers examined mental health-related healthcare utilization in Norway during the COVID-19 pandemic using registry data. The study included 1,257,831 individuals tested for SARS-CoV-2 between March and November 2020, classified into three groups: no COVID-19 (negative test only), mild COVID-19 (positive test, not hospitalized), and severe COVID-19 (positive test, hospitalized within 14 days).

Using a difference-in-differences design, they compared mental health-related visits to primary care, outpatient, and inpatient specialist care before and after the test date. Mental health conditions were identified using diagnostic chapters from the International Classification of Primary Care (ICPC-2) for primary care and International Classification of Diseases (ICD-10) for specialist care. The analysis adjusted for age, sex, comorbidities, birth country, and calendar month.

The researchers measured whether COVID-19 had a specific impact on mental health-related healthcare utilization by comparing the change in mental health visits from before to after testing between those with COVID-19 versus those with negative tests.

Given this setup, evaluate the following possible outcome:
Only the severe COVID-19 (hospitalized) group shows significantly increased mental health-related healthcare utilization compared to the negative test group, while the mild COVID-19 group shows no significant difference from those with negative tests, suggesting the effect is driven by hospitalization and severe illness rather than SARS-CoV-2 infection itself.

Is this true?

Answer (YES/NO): NO